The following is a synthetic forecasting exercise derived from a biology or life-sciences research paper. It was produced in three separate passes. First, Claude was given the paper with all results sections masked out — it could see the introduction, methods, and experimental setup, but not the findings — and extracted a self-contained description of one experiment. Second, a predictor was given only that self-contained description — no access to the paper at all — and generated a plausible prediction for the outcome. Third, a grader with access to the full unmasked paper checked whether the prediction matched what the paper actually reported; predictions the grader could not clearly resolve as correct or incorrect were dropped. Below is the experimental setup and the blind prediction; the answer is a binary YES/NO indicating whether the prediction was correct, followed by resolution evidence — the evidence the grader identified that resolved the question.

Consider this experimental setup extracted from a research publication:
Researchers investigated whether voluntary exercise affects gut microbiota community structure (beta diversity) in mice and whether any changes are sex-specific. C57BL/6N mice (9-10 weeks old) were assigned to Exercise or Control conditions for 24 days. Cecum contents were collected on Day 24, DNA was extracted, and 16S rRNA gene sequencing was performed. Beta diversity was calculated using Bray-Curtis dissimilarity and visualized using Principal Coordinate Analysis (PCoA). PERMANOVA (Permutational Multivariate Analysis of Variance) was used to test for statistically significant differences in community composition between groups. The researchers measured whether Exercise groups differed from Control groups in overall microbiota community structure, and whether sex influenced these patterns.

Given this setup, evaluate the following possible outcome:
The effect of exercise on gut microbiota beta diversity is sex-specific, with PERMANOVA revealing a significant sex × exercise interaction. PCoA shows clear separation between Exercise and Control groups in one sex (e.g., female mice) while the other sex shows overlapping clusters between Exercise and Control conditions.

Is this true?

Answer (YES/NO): NO